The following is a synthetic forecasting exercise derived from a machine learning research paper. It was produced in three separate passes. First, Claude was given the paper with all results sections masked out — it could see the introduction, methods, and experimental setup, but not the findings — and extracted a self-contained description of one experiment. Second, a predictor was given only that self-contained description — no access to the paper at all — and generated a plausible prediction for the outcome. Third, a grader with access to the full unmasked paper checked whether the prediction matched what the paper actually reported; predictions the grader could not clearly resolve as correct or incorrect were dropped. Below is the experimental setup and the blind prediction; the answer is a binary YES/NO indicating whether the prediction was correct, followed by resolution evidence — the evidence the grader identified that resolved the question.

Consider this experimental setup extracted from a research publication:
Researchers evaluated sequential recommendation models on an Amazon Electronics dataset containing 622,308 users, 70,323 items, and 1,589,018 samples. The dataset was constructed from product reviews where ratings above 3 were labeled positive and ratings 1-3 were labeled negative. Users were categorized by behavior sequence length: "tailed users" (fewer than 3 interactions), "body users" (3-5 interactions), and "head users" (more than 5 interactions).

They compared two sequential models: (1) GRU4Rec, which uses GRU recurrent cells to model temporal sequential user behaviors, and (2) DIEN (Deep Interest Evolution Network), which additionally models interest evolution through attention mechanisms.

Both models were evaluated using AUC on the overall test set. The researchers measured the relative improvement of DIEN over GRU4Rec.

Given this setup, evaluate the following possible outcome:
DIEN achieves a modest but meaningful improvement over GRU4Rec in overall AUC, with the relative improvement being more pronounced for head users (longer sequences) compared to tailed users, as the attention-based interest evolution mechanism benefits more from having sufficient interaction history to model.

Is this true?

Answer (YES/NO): YES